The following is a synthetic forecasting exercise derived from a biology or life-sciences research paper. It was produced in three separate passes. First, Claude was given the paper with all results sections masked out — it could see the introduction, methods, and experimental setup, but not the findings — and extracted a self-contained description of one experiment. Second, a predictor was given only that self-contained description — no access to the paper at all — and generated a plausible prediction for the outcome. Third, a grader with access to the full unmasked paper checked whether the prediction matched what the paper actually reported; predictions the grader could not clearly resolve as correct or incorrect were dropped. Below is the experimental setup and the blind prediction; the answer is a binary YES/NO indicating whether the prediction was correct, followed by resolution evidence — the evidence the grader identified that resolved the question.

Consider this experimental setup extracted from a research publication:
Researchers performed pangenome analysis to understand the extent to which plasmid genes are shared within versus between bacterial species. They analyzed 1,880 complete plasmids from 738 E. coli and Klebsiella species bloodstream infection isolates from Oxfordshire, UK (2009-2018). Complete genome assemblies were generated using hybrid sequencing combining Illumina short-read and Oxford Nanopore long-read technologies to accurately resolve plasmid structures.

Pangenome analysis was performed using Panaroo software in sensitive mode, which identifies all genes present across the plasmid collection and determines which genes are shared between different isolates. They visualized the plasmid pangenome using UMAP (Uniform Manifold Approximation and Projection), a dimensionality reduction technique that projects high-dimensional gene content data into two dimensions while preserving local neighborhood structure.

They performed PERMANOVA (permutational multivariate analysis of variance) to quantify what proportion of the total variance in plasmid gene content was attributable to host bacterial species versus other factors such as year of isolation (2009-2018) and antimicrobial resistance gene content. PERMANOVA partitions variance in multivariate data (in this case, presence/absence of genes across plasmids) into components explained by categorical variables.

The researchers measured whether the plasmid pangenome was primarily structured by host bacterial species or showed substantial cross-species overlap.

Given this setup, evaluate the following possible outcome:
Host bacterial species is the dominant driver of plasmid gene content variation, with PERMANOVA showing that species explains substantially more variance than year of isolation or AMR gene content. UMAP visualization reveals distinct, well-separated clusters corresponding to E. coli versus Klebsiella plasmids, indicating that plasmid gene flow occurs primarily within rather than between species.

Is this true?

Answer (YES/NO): NO